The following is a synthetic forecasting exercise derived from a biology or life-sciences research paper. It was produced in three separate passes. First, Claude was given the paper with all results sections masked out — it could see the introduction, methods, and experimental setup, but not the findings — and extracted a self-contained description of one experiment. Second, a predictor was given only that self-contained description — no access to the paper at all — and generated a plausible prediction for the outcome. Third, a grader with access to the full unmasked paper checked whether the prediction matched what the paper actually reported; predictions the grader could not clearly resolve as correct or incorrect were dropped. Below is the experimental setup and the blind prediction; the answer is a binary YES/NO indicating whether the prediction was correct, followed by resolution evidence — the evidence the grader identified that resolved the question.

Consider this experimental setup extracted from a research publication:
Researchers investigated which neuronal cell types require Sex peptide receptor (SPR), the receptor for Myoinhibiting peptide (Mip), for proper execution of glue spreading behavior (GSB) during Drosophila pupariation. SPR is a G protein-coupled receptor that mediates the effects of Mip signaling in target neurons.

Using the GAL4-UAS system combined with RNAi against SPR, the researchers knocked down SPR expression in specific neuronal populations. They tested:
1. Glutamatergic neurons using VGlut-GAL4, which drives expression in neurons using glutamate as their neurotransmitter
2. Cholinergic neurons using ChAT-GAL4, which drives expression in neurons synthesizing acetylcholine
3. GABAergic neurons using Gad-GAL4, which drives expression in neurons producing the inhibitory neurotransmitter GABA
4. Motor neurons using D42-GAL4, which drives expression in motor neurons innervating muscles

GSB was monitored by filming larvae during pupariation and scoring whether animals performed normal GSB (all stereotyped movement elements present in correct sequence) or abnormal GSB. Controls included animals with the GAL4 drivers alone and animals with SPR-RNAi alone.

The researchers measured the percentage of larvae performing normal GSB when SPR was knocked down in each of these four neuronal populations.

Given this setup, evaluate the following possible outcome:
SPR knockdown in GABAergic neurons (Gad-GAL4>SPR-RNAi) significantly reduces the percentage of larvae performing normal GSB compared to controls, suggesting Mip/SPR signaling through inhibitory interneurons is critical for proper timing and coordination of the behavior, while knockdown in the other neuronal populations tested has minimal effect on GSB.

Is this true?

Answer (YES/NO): NO